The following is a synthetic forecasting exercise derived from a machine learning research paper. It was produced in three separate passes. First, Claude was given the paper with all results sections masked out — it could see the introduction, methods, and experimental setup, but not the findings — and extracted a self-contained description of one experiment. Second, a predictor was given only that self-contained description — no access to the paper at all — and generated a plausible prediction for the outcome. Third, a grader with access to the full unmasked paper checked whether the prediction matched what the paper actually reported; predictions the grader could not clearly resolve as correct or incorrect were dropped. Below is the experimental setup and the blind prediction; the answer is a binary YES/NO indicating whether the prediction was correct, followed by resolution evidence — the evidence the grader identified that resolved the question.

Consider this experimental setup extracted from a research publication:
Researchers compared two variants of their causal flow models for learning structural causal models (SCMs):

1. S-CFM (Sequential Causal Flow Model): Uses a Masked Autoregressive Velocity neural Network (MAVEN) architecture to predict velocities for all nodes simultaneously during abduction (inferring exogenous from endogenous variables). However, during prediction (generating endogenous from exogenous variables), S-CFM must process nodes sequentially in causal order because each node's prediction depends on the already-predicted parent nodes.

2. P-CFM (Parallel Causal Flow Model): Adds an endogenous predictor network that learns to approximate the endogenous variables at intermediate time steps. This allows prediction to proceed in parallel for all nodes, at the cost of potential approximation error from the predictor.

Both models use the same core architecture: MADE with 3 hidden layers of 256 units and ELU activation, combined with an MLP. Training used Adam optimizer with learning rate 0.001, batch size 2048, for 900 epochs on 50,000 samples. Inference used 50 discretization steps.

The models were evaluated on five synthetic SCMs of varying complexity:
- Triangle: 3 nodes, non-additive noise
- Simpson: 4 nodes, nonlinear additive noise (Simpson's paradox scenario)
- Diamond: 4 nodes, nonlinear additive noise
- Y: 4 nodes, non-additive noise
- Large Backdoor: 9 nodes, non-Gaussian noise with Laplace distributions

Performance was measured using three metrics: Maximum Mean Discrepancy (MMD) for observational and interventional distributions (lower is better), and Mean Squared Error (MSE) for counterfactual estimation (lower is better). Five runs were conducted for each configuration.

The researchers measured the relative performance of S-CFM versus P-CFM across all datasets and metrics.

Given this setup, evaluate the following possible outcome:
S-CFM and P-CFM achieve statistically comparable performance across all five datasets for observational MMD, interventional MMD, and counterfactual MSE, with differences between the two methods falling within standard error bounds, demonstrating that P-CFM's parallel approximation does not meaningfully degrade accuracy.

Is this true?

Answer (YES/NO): NO